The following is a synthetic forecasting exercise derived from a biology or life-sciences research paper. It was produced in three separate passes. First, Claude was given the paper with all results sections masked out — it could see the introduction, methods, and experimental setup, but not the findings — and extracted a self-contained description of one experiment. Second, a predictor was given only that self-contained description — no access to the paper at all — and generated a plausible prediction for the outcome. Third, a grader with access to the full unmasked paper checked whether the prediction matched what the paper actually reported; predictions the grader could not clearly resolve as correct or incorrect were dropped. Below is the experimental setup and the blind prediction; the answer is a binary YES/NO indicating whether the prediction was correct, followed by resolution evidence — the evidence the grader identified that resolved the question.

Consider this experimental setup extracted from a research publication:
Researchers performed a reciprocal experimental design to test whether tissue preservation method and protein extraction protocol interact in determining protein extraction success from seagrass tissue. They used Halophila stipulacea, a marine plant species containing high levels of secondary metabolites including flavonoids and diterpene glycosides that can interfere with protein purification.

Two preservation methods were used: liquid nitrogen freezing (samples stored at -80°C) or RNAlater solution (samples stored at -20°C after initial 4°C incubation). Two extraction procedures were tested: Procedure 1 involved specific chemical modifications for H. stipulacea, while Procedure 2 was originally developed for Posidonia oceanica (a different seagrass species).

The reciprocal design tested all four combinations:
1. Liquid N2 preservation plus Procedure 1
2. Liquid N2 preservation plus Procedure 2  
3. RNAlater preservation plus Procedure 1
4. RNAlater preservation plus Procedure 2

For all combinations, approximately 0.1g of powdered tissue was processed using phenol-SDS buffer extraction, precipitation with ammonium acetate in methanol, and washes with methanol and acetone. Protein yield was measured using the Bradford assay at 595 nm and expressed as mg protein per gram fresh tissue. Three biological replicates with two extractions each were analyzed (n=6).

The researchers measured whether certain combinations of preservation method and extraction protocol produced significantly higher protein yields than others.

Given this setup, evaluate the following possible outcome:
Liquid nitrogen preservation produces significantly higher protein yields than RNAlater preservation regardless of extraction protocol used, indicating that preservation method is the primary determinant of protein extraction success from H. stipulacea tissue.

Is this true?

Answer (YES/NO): NO